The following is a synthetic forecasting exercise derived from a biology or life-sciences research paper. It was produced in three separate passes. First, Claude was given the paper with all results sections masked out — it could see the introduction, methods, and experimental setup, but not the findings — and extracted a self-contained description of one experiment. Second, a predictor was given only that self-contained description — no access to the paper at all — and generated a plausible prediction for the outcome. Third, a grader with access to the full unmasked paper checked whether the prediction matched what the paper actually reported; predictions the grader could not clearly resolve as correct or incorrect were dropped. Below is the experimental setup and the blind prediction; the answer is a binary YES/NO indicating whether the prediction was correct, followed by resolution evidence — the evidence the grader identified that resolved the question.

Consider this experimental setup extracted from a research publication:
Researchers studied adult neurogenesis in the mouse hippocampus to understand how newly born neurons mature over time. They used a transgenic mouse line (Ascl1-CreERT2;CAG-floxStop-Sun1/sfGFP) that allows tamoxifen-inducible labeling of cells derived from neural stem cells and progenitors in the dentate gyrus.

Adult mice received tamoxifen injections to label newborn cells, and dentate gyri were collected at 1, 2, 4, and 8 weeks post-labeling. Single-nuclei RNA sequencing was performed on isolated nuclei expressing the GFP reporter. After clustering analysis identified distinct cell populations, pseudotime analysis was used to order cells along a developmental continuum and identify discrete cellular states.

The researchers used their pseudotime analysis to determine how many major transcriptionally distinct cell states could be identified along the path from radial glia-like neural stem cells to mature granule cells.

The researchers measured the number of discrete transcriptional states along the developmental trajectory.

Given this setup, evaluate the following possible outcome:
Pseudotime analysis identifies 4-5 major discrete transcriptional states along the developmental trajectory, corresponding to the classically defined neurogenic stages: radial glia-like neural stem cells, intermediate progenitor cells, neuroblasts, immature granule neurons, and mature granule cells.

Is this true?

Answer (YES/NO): NO